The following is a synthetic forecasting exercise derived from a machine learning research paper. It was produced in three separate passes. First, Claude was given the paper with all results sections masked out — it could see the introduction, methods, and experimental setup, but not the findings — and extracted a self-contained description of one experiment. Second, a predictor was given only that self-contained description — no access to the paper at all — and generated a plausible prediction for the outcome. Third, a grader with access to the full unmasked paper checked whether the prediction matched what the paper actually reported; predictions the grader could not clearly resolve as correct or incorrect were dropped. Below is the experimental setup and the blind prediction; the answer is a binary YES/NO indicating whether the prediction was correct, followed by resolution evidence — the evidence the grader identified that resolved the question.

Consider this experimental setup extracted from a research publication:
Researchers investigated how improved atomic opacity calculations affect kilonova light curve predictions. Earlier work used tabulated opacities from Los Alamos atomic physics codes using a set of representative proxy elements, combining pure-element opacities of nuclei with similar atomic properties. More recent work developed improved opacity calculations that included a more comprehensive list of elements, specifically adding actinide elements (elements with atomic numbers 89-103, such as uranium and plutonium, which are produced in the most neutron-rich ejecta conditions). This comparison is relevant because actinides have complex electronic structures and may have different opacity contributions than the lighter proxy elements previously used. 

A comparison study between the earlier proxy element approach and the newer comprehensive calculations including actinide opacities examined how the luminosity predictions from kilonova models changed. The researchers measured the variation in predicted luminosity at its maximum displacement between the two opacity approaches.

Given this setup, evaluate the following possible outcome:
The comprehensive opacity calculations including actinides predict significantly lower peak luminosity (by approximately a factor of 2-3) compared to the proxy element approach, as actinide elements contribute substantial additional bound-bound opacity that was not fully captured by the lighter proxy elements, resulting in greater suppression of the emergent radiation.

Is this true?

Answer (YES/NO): NO